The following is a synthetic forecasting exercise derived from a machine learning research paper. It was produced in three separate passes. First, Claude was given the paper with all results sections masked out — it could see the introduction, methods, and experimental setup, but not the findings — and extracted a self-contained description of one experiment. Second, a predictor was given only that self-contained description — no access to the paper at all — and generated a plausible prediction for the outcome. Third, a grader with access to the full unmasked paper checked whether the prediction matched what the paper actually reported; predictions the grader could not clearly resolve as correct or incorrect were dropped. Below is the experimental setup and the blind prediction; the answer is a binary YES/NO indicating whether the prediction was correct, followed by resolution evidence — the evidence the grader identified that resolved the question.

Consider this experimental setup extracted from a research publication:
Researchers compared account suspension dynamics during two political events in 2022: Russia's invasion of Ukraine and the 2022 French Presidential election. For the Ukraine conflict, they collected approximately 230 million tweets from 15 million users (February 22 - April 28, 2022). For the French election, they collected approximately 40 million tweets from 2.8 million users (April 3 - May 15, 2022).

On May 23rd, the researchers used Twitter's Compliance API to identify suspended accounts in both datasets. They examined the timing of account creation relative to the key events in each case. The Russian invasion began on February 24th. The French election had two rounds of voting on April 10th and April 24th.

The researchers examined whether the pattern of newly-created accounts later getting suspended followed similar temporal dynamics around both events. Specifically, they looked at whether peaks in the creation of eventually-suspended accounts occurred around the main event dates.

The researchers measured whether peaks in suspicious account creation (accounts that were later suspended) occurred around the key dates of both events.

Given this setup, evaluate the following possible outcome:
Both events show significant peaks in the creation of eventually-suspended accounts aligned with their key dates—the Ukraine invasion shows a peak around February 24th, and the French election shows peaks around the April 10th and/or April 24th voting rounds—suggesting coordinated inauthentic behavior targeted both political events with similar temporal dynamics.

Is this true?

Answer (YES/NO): NO